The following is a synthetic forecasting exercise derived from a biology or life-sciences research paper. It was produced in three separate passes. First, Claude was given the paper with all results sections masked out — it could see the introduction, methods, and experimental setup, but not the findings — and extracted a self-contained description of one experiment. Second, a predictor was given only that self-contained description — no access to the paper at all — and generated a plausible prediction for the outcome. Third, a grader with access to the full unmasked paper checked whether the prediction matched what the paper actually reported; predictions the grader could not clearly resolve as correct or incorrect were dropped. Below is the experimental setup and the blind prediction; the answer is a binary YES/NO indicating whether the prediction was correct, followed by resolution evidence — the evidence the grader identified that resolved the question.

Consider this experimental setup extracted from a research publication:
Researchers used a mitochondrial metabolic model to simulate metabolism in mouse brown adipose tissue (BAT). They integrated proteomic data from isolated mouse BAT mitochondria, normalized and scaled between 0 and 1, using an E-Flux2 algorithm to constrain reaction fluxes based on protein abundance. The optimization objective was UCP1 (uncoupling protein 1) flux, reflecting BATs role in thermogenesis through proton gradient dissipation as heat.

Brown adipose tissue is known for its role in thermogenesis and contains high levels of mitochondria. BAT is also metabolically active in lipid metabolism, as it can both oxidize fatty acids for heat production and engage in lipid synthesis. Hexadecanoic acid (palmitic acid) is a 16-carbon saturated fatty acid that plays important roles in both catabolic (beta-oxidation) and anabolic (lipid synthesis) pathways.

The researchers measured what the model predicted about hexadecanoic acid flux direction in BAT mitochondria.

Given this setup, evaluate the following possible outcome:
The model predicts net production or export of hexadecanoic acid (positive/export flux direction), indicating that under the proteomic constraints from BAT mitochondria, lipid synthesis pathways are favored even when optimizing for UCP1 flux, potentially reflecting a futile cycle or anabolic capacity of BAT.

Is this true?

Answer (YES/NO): YES